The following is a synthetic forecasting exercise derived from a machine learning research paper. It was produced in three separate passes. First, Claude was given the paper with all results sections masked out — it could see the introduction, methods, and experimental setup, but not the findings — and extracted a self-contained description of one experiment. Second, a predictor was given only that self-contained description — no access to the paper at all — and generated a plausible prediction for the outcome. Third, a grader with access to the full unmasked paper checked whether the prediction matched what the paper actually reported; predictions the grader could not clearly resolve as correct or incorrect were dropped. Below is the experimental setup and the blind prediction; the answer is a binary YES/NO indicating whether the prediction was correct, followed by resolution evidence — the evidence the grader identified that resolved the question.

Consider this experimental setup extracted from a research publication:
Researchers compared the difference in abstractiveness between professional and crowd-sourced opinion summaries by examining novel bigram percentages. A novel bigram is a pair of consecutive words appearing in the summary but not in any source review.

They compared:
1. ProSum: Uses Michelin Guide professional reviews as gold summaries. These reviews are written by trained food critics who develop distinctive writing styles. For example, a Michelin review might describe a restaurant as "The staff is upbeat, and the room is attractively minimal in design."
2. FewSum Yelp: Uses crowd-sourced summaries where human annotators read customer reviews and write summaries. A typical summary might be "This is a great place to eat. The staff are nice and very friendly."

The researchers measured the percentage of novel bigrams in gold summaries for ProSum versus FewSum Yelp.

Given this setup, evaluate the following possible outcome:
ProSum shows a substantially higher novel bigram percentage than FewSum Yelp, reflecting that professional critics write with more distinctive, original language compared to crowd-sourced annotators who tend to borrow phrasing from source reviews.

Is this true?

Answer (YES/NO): NO